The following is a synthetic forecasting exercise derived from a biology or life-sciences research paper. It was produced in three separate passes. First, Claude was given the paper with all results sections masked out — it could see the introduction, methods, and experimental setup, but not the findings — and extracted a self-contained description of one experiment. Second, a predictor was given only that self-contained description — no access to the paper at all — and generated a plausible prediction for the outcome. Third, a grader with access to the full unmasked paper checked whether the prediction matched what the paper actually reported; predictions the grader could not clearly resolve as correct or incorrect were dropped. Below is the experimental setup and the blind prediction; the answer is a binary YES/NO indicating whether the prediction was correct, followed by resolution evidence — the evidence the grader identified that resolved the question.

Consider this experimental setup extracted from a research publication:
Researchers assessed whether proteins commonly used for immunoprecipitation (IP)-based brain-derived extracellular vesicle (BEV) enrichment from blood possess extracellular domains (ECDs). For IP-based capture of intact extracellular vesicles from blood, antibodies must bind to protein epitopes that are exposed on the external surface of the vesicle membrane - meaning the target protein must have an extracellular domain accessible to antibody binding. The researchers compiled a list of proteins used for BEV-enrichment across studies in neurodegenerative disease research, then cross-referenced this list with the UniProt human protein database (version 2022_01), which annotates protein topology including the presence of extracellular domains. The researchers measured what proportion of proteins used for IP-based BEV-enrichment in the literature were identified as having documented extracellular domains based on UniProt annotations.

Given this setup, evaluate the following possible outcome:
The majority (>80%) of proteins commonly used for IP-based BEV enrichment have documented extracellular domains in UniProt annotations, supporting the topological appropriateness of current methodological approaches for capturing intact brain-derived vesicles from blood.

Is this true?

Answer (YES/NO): NO